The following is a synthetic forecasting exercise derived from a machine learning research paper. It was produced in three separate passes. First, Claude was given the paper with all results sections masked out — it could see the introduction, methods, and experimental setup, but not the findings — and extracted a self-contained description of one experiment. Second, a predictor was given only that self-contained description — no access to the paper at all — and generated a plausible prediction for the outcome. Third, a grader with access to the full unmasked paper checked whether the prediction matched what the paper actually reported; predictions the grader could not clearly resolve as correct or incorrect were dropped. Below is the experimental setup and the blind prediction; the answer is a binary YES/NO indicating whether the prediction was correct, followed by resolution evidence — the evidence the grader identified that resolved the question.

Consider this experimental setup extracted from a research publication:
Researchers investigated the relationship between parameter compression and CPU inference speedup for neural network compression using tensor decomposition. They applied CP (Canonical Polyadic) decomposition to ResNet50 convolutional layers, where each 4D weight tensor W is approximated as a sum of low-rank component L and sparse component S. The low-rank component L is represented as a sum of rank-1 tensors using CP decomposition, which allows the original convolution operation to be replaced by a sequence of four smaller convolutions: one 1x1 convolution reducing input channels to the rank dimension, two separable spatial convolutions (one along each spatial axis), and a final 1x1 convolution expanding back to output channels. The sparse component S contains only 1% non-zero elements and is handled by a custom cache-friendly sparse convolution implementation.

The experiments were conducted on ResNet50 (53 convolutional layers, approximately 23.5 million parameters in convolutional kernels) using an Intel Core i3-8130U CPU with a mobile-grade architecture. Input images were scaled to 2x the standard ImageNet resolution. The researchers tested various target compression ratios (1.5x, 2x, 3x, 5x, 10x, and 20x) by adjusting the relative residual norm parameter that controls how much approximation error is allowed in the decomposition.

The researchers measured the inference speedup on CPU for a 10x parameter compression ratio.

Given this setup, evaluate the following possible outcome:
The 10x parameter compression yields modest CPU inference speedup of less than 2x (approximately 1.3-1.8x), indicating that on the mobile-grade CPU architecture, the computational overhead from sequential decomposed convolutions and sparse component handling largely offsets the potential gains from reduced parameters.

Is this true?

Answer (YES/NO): NO